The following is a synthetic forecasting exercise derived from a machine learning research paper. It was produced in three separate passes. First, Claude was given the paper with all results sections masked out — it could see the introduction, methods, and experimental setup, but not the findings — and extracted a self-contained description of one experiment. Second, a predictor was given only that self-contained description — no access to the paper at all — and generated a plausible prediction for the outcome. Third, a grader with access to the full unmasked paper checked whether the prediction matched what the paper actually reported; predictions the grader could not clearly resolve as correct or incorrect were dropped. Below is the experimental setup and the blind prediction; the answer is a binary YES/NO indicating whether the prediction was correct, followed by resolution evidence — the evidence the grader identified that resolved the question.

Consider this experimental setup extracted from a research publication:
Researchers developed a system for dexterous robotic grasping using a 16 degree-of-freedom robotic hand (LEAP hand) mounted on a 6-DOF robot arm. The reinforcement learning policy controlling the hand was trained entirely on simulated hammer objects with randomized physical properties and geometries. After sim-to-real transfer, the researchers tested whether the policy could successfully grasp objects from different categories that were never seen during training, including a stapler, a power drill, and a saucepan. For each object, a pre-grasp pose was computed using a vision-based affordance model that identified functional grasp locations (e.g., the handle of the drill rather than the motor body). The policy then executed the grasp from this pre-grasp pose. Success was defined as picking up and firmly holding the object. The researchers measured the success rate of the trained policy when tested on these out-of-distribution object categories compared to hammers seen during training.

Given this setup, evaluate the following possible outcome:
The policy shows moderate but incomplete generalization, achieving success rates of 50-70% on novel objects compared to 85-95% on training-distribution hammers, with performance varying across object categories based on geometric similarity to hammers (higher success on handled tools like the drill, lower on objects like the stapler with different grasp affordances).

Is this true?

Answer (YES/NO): NO